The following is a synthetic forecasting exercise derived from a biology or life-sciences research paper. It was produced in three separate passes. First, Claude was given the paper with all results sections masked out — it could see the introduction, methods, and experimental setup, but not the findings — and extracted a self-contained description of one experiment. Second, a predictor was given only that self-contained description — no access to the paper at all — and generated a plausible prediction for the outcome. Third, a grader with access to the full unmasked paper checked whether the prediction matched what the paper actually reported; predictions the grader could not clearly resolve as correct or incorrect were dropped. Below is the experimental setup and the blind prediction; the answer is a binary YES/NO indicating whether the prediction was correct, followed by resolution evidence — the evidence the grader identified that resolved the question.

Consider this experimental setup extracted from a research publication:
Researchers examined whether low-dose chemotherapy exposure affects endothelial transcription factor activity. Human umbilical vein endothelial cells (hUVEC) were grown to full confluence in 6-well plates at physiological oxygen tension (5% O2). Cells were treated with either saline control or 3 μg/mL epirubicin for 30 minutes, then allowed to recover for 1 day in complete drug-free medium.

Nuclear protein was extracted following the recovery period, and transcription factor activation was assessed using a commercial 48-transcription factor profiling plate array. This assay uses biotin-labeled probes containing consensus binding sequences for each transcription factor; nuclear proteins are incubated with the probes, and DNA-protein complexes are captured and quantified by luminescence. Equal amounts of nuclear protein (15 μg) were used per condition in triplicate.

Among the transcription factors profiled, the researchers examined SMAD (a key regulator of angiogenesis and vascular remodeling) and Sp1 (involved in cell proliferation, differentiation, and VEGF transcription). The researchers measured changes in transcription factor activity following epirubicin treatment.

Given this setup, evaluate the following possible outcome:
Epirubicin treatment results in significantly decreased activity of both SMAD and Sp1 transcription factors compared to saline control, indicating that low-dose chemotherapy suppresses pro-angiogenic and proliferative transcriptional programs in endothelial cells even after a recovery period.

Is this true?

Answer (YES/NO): YES